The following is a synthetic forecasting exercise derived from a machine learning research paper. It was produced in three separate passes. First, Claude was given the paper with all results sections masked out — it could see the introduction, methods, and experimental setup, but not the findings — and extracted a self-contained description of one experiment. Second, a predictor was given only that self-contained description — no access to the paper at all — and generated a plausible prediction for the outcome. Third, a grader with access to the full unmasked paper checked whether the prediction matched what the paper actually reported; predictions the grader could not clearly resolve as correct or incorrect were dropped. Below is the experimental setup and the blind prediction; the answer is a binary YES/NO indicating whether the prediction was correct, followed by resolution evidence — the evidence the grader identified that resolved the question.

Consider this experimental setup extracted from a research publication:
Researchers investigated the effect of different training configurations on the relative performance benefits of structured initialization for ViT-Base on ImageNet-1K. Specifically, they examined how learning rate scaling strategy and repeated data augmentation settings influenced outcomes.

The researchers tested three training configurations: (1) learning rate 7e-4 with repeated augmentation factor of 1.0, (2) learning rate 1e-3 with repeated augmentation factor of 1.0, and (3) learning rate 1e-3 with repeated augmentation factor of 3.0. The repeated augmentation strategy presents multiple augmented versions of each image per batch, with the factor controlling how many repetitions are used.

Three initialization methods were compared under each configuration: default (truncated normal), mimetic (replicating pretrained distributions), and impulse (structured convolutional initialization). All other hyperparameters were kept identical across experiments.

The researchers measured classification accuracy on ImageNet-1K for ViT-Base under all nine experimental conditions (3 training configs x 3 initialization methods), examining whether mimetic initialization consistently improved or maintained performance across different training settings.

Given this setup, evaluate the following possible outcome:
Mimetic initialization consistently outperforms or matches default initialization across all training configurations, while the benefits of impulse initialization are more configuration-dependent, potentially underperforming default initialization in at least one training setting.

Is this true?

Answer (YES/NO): NO